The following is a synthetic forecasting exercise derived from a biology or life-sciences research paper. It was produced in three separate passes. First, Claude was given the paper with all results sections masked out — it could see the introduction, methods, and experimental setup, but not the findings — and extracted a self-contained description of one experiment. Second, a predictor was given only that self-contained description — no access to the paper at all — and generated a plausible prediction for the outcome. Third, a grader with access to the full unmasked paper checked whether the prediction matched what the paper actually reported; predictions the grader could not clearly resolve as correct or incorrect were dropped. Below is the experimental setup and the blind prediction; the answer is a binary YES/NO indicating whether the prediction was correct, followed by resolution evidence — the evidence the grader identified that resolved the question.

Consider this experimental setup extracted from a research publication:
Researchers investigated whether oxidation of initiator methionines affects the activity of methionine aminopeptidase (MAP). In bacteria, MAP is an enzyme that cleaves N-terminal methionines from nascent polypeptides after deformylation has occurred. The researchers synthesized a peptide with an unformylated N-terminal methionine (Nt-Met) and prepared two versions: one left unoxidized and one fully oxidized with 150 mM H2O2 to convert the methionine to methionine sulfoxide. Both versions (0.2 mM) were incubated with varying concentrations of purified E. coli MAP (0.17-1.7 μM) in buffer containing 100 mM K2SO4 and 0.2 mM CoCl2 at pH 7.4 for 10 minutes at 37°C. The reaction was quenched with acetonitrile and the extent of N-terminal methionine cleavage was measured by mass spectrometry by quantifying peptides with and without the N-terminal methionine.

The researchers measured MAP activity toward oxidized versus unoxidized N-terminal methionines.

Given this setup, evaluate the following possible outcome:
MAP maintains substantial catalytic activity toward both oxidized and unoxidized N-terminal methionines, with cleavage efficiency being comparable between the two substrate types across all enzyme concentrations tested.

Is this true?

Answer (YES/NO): NO